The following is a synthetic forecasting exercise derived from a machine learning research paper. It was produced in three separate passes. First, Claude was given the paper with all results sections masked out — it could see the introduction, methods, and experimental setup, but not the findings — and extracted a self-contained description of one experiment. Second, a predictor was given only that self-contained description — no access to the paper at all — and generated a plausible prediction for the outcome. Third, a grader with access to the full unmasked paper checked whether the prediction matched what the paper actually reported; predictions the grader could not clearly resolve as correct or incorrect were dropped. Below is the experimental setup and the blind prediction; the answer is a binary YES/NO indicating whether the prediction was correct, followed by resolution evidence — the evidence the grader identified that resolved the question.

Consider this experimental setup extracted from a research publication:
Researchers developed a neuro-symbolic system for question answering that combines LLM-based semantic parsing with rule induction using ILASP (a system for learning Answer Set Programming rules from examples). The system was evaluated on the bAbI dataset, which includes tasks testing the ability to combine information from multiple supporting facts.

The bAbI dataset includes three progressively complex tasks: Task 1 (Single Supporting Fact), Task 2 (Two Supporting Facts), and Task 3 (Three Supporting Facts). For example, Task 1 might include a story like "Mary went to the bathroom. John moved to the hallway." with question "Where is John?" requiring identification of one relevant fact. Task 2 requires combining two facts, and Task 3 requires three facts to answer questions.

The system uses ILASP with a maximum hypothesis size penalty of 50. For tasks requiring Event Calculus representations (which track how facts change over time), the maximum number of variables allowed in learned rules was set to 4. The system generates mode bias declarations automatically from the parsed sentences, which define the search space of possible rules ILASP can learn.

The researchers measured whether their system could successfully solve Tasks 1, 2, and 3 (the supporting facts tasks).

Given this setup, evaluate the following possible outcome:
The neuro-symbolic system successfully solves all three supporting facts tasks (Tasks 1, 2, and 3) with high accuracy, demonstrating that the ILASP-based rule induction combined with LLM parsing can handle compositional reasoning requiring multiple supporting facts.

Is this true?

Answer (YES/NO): NO